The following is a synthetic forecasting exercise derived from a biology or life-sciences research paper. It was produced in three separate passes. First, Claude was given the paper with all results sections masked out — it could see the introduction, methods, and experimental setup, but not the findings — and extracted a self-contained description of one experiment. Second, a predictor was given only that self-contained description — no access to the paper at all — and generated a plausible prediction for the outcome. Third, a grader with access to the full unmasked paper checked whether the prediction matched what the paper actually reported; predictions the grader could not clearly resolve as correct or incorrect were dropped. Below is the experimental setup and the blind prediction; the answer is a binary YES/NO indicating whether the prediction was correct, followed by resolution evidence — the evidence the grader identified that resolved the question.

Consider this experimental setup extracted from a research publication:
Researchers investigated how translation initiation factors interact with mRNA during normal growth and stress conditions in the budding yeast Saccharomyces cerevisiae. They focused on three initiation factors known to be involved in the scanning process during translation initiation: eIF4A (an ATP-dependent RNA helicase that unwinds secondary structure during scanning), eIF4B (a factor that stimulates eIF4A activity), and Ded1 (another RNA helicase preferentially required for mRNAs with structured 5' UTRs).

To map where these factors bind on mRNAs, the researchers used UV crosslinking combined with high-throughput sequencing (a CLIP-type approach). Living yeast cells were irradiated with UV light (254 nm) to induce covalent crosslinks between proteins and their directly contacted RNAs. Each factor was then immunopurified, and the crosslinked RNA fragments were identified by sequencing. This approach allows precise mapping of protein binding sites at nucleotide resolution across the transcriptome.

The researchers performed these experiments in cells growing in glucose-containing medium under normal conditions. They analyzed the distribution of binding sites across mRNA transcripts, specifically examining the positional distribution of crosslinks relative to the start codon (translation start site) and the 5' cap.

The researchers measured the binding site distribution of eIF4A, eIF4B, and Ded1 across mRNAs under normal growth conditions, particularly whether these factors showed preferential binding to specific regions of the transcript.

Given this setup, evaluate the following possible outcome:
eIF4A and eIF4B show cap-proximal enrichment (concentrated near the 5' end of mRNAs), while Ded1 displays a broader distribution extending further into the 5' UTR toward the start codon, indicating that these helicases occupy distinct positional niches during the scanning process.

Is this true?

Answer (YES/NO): NO